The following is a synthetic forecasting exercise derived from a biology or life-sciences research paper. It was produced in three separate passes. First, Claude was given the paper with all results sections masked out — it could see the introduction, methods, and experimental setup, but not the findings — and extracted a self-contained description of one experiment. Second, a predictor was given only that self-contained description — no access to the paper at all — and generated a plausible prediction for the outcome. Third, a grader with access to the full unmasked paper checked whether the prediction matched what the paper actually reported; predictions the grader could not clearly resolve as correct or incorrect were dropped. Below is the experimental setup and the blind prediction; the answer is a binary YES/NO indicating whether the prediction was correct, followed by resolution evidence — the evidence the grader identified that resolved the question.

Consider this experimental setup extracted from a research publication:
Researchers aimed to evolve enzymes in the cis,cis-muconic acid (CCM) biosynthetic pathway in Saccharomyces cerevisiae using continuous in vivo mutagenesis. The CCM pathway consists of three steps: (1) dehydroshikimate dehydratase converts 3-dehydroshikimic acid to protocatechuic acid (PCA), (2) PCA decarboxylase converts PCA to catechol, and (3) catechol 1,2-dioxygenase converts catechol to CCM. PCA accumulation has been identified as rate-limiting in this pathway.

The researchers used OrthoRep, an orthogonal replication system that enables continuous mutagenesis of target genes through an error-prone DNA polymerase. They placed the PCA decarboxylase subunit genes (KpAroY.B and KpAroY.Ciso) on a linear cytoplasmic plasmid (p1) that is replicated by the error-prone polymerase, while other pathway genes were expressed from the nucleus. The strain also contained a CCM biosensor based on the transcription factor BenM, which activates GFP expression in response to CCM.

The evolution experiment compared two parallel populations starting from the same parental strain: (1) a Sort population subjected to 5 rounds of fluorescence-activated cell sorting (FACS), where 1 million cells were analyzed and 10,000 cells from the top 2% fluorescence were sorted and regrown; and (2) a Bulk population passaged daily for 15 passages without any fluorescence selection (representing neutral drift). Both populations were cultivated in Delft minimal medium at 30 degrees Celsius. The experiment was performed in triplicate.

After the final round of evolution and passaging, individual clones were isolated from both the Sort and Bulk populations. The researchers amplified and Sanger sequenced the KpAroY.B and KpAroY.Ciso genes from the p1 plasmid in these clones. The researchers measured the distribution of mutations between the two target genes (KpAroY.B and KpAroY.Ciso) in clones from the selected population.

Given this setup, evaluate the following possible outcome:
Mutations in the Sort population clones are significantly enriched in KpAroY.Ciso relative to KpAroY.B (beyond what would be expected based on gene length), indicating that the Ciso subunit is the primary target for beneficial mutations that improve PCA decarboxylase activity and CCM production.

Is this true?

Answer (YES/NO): NO